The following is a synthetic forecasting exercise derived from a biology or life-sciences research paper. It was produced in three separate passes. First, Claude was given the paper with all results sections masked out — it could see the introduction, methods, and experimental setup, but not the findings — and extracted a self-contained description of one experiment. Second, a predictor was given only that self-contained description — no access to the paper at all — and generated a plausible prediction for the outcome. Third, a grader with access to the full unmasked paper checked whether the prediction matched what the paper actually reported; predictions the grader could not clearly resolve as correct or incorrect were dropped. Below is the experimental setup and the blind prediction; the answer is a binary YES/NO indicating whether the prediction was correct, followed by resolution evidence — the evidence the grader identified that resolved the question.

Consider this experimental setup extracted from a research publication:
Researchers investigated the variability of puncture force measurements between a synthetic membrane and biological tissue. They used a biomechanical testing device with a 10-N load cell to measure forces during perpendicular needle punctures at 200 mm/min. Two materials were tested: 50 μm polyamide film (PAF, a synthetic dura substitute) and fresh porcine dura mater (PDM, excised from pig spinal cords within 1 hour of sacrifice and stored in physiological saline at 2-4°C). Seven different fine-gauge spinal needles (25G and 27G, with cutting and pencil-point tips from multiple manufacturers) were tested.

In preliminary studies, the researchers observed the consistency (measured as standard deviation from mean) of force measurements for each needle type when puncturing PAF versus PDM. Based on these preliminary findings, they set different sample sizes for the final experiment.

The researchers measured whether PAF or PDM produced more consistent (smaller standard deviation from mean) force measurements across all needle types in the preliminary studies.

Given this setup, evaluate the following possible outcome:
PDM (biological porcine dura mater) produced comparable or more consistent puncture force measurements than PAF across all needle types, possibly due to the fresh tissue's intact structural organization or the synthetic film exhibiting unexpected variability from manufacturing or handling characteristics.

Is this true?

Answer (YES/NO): NO